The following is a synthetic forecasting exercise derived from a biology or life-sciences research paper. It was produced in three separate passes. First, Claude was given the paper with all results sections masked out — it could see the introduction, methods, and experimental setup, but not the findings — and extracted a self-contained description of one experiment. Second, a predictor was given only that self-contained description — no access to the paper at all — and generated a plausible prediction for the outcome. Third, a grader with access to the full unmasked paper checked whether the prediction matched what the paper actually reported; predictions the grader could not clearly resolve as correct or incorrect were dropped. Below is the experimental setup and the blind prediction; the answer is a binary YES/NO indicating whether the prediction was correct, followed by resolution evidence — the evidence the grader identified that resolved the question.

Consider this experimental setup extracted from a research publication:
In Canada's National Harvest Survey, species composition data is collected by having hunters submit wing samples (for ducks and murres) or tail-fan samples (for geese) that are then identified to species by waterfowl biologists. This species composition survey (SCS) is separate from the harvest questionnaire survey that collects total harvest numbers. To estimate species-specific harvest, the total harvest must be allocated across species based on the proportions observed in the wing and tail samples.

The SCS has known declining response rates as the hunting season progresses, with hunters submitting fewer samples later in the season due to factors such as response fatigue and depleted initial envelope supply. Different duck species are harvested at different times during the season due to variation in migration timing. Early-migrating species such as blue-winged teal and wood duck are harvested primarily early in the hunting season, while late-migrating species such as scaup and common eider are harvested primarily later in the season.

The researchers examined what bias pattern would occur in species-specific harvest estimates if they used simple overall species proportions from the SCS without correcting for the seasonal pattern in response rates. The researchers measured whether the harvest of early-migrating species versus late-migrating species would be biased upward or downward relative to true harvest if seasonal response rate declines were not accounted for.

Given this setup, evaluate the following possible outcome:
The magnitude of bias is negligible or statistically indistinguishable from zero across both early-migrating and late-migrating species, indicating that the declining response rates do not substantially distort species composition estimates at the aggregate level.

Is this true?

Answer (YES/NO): NO